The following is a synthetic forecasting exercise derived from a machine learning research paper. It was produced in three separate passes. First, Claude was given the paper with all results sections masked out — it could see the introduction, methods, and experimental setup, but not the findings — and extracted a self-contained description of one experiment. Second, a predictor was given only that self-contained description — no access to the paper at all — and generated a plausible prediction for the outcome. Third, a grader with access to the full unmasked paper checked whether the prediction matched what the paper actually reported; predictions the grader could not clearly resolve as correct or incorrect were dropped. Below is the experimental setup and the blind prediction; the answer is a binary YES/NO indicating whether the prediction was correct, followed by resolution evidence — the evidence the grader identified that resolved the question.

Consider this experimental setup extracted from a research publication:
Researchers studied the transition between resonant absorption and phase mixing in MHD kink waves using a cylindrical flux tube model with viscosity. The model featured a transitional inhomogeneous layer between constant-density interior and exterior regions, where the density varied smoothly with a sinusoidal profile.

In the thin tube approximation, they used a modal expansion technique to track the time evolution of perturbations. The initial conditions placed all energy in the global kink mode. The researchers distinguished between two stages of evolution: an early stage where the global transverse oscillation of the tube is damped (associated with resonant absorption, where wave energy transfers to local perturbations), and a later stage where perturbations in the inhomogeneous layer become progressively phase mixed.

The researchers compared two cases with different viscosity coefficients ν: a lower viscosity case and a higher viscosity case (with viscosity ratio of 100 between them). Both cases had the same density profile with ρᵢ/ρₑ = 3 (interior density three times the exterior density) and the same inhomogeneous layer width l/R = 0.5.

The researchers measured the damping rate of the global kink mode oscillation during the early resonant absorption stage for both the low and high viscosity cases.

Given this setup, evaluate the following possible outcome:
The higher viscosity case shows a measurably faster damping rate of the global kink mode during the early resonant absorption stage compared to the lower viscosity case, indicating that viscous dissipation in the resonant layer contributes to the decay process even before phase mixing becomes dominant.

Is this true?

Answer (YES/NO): NO